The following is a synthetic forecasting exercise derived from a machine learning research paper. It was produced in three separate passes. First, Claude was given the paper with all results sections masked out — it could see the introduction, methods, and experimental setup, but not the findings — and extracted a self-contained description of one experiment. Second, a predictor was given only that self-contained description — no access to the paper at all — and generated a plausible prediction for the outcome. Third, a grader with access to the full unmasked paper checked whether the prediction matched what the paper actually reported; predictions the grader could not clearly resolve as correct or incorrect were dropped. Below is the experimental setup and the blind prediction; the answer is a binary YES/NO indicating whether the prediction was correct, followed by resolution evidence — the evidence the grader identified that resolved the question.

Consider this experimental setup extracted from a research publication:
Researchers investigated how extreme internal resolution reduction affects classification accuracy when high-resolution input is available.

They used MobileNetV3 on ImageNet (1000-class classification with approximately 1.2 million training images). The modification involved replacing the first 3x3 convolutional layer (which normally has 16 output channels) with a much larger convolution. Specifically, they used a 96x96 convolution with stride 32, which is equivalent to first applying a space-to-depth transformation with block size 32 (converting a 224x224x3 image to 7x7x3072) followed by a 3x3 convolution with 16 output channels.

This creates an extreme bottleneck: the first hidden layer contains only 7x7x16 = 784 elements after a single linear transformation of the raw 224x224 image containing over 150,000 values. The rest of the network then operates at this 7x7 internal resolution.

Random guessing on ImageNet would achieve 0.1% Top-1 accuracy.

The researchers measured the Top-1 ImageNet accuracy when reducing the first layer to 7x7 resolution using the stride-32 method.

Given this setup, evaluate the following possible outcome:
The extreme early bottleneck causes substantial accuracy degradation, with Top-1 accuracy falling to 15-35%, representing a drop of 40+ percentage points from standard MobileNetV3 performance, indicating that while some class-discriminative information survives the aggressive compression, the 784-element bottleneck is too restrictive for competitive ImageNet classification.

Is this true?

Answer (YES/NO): NO